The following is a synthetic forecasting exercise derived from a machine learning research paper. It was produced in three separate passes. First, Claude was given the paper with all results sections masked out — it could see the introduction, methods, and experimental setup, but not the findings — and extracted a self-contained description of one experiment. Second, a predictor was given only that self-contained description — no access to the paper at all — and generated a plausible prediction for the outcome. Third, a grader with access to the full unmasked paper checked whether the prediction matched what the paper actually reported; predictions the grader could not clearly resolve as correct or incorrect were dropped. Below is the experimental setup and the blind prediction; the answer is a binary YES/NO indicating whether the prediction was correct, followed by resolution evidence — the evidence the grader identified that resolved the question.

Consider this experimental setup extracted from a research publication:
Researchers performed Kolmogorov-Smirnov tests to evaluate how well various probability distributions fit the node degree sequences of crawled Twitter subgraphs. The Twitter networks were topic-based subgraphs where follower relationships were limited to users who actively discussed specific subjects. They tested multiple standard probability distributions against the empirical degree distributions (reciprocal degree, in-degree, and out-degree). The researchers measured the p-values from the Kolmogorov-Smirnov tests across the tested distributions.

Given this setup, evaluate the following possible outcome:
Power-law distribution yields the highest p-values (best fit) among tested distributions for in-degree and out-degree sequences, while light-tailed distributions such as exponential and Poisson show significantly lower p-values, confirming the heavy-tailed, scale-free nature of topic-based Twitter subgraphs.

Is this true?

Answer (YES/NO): NO